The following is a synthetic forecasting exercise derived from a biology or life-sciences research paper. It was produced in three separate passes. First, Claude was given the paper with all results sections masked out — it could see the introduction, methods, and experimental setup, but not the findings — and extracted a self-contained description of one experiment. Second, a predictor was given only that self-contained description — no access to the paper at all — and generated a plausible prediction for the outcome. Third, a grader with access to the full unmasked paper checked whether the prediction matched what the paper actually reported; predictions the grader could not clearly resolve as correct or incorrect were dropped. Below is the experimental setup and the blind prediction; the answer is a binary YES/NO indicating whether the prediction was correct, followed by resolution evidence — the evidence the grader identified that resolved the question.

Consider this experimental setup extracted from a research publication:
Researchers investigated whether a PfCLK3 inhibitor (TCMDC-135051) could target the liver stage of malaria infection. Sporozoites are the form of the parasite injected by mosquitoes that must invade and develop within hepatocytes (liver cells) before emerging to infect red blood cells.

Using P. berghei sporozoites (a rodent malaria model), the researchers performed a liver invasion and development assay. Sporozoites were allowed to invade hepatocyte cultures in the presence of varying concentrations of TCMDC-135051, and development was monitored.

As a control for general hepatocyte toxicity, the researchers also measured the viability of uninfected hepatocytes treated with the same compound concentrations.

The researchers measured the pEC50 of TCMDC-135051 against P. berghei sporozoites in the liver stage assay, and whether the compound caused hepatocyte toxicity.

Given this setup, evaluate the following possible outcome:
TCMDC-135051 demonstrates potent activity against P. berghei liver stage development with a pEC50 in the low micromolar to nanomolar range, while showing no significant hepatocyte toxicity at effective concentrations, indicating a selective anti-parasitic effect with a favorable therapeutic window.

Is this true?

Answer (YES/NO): YES